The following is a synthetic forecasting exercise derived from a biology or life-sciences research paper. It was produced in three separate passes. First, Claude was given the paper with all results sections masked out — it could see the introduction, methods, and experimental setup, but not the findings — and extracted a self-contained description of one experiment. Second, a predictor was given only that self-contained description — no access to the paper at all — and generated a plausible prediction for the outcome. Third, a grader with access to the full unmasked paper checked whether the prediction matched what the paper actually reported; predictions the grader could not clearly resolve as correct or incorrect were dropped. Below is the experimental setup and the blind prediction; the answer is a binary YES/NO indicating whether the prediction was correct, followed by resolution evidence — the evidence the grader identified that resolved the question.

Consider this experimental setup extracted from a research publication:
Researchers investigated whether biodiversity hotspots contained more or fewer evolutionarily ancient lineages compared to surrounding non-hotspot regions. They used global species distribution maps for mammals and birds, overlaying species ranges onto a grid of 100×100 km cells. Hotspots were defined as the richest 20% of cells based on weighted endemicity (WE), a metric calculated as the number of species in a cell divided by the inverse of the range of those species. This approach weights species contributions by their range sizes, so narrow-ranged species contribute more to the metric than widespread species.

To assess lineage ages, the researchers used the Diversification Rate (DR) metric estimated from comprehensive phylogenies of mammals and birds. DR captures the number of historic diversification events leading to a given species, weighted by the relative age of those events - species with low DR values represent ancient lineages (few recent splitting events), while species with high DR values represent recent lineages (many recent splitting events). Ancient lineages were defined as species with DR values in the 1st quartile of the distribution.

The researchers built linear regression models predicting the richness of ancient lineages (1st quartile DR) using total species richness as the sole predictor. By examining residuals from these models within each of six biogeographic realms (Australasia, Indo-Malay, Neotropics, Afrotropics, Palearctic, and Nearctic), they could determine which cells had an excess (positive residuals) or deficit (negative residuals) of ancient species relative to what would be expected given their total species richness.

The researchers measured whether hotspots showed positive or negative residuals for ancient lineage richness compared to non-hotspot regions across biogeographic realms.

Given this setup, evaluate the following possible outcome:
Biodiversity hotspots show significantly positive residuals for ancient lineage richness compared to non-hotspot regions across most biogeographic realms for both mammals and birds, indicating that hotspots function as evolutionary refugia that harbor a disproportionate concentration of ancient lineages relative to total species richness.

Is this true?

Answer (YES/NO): NO